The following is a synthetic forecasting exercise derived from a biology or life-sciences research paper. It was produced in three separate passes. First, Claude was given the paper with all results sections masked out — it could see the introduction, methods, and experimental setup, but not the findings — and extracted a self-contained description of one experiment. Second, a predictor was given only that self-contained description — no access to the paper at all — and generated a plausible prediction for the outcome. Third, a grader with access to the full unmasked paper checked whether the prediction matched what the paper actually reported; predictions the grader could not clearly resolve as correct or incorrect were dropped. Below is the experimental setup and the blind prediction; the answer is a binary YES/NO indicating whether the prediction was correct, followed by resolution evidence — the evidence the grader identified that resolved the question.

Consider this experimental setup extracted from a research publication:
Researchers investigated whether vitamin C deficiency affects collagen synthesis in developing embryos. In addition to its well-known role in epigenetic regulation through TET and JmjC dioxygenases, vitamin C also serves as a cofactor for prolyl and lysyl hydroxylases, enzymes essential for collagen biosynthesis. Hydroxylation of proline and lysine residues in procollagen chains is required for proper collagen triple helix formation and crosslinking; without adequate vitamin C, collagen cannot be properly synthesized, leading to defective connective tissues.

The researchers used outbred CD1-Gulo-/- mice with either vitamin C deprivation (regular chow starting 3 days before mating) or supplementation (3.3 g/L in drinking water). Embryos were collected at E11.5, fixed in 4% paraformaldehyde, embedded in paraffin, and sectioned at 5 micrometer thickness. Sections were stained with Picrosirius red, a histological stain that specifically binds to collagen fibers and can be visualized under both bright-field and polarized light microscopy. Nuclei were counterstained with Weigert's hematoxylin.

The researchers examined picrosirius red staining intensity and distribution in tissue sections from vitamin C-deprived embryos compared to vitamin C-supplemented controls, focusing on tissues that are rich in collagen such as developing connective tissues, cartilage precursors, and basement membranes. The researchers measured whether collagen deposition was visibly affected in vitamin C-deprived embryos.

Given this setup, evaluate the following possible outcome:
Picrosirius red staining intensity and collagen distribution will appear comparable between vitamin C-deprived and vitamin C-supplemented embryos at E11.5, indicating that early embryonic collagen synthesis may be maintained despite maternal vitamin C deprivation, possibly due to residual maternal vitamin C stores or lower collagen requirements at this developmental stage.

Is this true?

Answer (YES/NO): YES